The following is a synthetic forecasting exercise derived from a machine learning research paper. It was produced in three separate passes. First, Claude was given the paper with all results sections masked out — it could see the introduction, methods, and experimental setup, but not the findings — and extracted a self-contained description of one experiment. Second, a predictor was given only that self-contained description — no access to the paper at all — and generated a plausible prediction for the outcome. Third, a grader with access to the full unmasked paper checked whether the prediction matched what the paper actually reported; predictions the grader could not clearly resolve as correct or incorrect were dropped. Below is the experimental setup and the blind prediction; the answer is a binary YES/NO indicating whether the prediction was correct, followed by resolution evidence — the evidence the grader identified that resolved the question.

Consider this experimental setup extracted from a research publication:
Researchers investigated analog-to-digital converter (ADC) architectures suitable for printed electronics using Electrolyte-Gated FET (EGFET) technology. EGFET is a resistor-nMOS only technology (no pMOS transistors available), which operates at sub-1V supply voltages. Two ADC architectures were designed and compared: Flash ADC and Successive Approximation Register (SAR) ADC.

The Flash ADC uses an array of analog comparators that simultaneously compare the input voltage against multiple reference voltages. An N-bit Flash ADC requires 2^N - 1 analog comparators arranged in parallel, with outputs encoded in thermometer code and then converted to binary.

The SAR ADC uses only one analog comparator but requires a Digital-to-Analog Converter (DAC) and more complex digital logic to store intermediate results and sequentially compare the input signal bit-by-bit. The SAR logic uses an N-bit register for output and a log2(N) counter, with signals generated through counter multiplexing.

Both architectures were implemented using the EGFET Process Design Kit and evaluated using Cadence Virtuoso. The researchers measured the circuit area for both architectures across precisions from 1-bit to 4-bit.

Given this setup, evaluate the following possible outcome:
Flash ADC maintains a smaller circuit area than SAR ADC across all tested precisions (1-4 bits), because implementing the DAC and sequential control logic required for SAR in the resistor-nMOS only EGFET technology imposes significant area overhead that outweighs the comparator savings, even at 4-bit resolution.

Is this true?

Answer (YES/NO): YES